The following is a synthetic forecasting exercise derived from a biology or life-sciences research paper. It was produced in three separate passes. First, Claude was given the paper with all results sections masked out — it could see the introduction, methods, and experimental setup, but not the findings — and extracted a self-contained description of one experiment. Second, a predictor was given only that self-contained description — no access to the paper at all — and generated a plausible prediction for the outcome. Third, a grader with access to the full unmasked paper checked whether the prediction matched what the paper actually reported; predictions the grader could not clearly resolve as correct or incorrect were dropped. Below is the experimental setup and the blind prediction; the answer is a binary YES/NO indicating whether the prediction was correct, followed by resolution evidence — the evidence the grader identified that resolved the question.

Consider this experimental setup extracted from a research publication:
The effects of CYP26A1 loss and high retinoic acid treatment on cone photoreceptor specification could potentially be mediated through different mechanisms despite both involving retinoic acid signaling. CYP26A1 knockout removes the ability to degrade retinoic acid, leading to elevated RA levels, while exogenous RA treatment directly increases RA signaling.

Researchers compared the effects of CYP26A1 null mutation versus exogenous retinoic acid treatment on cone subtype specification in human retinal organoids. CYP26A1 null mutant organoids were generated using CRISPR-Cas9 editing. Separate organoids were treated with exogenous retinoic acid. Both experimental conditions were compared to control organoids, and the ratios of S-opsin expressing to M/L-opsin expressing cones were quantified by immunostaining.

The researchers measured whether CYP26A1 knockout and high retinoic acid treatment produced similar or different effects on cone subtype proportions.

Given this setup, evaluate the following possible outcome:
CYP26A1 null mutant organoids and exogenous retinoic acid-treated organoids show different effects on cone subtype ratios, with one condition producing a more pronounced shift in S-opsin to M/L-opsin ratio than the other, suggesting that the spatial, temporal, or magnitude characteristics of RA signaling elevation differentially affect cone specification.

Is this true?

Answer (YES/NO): NO